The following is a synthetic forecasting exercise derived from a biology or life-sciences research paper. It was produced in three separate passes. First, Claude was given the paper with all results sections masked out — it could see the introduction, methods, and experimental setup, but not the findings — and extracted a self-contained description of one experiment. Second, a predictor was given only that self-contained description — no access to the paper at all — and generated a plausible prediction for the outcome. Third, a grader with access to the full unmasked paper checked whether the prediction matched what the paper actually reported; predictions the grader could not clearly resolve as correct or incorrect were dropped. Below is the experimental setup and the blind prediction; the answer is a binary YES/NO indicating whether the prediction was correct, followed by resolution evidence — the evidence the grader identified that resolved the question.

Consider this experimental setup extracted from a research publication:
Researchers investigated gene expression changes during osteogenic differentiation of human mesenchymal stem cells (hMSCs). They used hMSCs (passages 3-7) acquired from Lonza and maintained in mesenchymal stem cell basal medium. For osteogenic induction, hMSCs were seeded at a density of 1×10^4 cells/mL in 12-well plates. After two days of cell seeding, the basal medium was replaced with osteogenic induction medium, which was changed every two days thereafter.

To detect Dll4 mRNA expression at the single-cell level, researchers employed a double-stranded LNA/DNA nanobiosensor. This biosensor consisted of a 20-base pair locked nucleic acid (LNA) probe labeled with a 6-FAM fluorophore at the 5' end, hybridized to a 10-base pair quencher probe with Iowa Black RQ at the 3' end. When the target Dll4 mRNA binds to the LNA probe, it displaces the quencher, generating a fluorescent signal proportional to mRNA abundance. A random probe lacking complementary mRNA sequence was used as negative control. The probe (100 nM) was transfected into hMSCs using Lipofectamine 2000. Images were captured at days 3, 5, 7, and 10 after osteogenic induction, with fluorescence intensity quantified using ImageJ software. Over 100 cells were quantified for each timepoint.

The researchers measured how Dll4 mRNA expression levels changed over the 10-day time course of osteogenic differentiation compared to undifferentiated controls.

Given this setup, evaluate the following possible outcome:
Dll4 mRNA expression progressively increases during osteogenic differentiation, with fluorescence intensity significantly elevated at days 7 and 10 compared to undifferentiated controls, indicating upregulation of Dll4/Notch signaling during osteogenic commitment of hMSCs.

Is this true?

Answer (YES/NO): NO